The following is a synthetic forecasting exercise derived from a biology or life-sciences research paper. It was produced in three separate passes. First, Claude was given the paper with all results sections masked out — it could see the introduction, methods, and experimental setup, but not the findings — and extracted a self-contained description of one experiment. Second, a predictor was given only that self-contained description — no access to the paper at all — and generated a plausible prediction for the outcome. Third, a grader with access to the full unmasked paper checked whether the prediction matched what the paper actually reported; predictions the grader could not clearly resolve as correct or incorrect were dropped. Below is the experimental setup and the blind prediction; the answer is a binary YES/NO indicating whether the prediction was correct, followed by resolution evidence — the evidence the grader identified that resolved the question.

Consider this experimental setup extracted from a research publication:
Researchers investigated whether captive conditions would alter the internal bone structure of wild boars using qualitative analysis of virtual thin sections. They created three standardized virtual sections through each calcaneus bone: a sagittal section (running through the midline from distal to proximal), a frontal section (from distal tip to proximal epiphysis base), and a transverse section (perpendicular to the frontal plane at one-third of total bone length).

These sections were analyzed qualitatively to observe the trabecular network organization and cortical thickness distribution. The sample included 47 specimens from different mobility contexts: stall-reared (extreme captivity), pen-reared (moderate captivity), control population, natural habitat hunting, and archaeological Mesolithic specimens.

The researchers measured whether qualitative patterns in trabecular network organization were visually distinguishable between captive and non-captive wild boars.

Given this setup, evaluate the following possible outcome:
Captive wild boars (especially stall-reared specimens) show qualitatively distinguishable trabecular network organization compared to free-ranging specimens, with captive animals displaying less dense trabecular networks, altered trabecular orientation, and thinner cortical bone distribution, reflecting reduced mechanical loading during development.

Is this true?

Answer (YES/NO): NO